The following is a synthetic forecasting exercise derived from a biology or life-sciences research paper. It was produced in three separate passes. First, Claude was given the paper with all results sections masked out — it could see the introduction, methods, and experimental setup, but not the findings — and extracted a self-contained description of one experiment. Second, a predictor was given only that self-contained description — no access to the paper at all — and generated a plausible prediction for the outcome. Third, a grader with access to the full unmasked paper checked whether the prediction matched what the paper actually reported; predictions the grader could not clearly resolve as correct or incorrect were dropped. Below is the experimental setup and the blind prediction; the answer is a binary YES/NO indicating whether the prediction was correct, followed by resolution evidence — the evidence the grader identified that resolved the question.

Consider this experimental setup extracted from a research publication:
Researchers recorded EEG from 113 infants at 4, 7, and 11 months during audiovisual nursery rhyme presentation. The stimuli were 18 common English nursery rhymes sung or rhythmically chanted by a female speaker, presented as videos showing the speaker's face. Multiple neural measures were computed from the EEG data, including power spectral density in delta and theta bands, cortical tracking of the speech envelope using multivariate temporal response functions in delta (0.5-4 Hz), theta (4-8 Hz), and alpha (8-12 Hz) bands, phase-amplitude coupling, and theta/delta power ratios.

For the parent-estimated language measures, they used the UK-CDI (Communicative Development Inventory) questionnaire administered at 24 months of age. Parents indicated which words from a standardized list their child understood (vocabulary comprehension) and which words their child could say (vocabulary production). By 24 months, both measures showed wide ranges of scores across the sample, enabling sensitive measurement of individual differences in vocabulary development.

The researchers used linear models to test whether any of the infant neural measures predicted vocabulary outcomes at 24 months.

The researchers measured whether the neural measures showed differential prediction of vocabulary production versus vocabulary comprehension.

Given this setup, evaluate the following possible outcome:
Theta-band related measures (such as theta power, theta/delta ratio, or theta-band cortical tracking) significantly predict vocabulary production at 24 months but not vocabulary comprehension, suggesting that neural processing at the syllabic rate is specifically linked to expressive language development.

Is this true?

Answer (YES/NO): NO